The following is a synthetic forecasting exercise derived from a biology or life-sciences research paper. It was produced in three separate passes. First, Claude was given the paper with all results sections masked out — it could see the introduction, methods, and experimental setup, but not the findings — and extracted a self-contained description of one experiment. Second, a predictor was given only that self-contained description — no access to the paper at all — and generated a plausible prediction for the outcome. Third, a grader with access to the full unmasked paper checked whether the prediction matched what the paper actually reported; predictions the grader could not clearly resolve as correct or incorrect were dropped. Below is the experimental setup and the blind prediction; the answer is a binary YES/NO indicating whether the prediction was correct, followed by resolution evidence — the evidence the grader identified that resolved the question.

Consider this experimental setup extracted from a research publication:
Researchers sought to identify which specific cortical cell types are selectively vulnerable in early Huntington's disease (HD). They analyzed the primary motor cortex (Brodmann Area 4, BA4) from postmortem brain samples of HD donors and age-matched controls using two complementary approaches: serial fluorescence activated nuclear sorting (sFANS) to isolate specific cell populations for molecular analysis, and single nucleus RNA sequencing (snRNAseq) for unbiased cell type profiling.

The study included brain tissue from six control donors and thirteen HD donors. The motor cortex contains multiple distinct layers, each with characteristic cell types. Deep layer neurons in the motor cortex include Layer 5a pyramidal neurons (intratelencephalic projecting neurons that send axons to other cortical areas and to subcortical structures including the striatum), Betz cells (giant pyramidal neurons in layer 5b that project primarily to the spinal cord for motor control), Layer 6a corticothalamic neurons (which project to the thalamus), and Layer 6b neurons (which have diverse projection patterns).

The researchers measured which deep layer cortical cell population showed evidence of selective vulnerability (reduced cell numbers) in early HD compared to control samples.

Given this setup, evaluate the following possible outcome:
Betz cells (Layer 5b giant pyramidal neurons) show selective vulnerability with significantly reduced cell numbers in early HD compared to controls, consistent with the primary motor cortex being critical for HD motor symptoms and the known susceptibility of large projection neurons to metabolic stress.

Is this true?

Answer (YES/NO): NO